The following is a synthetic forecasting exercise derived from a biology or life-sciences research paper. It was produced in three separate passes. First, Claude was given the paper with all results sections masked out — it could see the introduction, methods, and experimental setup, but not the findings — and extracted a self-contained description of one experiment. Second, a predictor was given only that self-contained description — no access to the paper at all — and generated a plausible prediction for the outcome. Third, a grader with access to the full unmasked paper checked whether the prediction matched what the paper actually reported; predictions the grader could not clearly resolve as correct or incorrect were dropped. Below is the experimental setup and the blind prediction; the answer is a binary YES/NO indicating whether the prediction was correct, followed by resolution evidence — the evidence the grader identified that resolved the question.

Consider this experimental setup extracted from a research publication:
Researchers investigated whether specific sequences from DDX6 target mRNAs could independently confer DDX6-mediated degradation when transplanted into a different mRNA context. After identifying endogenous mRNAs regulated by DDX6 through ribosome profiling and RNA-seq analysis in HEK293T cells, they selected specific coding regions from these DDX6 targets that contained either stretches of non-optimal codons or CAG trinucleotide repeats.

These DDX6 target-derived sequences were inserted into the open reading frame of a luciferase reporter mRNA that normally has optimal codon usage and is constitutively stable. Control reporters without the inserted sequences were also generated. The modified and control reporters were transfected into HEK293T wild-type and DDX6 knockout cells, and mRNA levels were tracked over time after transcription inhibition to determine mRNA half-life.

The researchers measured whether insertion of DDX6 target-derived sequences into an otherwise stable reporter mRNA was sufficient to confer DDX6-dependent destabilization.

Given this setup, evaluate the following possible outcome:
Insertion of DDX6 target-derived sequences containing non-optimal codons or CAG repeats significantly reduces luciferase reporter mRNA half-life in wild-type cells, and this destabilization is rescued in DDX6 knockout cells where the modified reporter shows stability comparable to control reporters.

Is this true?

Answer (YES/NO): YES